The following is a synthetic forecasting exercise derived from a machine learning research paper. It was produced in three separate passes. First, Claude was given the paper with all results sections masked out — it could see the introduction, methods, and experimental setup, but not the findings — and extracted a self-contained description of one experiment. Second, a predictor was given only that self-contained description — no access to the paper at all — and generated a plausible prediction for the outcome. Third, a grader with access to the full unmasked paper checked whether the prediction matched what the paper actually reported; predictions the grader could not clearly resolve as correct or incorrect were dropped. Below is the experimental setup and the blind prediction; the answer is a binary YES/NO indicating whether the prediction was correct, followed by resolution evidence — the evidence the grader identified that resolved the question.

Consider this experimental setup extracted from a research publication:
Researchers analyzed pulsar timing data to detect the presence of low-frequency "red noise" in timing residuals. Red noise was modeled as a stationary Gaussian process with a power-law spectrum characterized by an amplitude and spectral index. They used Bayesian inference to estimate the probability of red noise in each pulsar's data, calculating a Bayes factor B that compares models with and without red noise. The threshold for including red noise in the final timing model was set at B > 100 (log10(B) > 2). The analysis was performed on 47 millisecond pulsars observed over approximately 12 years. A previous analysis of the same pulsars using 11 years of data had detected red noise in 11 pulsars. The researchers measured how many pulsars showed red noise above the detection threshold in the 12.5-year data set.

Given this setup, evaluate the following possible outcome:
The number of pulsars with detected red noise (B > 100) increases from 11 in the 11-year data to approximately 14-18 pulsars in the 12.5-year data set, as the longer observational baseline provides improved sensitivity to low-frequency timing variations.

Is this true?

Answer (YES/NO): YES